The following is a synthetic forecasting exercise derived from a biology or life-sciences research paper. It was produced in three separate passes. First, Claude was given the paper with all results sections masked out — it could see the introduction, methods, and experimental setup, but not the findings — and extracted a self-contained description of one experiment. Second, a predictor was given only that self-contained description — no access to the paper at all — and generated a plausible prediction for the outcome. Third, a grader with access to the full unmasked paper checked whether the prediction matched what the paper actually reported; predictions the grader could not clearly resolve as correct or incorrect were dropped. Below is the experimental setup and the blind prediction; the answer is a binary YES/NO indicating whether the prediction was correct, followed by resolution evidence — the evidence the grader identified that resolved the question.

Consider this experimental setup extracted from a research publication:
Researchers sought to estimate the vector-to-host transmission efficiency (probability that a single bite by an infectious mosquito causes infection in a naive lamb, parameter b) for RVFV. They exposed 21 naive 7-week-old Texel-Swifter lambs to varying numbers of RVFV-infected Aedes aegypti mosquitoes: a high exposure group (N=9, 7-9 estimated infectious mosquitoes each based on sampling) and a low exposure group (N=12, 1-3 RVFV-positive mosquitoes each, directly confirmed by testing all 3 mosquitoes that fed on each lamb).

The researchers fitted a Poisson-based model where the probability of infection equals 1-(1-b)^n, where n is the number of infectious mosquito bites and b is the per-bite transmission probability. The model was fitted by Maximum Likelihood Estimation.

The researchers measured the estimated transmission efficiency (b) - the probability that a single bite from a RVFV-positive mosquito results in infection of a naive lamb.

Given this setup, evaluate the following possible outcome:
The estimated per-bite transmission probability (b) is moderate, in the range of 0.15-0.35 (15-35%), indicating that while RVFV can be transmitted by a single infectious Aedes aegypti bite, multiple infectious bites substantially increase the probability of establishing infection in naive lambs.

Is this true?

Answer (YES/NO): YES